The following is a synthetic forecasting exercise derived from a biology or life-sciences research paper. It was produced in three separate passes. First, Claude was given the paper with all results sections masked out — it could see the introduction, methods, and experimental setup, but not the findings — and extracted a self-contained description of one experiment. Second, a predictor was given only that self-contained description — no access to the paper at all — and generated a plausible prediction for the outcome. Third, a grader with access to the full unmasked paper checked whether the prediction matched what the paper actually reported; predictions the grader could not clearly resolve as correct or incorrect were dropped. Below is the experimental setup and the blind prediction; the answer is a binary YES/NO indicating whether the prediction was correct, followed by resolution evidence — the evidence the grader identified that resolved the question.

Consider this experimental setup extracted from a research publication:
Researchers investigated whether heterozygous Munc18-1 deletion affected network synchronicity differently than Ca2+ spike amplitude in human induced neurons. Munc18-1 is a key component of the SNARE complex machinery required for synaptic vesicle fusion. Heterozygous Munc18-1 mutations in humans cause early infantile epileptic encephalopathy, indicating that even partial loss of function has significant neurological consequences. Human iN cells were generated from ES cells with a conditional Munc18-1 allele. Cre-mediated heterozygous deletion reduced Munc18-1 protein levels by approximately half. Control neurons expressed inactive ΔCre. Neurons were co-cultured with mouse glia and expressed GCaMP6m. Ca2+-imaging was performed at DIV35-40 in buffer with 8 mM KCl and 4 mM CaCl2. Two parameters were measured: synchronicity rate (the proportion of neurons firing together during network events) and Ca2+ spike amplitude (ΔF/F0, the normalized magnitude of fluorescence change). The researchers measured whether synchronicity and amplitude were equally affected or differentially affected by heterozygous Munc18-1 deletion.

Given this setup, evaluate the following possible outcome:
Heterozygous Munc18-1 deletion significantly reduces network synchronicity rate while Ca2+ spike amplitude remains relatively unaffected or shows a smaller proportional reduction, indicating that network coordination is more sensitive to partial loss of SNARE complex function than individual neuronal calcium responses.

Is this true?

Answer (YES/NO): YES